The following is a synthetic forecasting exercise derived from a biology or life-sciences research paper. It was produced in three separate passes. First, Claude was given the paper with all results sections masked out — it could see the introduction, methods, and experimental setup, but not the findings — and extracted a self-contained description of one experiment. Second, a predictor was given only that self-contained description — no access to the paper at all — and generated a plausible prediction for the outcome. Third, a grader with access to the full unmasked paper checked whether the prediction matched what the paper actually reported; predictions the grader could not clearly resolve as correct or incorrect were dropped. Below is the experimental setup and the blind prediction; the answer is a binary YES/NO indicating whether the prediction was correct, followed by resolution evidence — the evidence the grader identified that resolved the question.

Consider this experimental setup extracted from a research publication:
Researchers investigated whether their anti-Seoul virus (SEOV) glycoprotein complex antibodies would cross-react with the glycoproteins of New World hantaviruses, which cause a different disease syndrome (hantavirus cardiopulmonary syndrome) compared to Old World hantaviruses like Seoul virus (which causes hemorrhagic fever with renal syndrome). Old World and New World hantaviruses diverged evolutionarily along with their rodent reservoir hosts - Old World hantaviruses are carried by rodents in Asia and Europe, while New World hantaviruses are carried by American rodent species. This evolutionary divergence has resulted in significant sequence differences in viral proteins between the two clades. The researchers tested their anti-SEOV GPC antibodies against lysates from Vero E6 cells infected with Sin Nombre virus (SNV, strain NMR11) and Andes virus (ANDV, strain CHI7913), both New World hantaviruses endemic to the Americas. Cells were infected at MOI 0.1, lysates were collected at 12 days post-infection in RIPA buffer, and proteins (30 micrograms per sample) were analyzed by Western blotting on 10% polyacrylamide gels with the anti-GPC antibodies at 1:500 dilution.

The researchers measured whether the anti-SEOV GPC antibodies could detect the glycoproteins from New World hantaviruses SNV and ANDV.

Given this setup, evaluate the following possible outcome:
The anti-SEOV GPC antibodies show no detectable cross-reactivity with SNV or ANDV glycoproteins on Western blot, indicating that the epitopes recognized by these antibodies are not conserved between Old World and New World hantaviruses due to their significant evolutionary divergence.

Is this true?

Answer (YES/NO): NO